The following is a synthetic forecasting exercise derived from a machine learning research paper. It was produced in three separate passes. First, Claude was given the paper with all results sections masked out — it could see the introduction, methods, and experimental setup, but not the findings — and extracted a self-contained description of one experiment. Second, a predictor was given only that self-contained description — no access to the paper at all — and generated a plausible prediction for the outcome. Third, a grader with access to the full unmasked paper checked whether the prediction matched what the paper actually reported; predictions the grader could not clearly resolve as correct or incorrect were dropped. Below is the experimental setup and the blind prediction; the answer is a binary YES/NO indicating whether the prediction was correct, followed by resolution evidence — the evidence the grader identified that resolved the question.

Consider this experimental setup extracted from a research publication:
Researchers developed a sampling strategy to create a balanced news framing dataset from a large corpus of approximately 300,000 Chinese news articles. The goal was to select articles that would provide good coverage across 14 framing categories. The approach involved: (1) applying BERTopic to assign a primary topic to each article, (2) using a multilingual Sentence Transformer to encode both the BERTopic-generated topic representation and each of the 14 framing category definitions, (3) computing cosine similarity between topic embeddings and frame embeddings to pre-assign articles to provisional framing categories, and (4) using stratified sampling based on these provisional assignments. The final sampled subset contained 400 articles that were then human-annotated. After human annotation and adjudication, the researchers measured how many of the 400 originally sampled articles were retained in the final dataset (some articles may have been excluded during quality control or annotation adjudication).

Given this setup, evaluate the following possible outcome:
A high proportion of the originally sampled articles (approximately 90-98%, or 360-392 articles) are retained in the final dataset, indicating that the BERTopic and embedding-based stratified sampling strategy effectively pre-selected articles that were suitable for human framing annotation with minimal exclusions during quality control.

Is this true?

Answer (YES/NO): NO